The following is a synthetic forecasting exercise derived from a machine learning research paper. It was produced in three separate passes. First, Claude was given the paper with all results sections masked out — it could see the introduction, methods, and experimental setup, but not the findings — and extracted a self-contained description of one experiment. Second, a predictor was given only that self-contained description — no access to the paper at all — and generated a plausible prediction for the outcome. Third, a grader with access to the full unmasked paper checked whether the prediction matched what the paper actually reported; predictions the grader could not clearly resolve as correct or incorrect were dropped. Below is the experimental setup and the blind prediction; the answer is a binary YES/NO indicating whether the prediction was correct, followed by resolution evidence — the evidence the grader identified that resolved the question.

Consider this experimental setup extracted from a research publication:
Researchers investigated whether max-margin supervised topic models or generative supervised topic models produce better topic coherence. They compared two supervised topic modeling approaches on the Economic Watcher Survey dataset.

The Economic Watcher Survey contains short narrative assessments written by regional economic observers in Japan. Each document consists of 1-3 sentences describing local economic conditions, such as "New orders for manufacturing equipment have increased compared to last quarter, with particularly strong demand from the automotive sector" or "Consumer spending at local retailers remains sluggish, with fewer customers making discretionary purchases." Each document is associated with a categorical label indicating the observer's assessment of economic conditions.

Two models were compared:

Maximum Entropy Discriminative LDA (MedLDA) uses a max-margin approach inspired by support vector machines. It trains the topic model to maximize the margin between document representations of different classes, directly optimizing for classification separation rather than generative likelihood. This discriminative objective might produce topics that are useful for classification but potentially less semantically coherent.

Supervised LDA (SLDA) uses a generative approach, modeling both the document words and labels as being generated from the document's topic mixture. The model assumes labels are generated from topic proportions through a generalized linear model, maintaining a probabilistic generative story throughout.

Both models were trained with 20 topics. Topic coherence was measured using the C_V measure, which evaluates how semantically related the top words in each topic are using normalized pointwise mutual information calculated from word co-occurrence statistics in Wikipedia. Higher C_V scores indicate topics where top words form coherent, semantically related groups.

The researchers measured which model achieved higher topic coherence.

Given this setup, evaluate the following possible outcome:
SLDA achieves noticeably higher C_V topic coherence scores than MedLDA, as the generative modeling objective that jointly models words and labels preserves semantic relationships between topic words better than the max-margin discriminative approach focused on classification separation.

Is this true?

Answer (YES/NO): NO